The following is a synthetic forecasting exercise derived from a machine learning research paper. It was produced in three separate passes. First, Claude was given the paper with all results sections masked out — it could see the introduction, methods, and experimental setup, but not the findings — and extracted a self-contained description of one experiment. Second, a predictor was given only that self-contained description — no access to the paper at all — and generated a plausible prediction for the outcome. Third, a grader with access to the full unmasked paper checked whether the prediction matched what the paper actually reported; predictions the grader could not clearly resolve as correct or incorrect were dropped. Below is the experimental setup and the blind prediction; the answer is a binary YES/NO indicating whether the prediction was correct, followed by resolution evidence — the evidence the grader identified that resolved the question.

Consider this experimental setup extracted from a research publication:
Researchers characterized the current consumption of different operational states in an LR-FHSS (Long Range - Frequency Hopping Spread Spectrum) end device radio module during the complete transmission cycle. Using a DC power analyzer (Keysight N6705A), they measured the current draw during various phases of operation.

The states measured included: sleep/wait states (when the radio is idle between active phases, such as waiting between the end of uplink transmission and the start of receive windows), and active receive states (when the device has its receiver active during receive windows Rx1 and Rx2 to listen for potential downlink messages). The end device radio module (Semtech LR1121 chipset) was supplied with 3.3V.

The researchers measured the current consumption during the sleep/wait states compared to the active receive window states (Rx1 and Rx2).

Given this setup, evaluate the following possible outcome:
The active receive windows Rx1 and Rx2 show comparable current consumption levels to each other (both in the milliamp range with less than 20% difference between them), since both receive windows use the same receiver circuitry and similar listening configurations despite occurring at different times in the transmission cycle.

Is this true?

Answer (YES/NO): YES